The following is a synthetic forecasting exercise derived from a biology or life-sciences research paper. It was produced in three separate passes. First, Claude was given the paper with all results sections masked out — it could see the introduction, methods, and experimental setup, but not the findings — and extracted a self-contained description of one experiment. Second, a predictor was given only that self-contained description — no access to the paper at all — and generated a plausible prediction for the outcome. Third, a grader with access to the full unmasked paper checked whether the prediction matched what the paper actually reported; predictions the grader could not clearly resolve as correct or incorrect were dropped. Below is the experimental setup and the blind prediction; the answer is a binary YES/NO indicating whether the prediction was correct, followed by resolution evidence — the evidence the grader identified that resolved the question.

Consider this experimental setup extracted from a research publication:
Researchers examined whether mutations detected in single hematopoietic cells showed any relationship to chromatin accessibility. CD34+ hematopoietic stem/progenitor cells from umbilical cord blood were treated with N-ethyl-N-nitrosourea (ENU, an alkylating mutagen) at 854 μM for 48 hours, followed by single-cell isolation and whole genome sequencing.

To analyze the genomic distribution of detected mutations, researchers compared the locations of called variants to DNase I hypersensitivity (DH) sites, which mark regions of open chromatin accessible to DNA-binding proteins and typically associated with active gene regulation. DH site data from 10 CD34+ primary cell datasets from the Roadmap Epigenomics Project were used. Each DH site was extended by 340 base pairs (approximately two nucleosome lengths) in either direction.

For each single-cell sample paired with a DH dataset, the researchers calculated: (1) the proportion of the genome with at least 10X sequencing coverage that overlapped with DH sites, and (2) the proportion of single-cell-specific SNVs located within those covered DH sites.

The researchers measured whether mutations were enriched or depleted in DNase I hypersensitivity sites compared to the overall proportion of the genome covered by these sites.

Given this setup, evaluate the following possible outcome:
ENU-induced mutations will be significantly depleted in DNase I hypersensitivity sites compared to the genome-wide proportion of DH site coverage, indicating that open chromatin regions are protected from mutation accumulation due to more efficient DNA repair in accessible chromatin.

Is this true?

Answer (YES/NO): NO